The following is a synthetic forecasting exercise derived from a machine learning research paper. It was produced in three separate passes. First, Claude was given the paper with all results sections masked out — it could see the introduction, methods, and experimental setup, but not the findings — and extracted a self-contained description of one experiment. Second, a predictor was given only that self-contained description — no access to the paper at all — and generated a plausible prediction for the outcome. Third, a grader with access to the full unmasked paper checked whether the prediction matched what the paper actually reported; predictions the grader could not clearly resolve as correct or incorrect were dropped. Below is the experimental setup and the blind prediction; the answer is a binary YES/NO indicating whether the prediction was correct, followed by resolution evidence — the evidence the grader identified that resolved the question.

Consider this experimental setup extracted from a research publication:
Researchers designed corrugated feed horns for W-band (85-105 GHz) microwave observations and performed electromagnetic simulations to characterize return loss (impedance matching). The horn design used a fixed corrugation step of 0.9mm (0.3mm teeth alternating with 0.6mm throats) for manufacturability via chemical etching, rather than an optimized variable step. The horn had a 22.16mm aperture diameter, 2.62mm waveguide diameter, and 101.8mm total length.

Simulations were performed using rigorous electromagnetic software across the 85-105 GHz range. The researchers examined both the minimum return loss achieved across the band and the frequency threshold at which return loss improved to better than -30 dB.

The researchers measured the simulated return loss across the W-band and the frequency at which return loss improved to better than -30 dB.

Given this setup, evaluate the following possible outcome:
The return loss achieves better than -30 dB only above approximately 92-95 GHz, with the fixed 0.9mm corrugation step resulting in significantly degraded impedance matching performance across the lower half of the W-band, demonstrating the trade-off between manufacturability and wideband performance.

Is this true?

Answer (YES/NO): NO